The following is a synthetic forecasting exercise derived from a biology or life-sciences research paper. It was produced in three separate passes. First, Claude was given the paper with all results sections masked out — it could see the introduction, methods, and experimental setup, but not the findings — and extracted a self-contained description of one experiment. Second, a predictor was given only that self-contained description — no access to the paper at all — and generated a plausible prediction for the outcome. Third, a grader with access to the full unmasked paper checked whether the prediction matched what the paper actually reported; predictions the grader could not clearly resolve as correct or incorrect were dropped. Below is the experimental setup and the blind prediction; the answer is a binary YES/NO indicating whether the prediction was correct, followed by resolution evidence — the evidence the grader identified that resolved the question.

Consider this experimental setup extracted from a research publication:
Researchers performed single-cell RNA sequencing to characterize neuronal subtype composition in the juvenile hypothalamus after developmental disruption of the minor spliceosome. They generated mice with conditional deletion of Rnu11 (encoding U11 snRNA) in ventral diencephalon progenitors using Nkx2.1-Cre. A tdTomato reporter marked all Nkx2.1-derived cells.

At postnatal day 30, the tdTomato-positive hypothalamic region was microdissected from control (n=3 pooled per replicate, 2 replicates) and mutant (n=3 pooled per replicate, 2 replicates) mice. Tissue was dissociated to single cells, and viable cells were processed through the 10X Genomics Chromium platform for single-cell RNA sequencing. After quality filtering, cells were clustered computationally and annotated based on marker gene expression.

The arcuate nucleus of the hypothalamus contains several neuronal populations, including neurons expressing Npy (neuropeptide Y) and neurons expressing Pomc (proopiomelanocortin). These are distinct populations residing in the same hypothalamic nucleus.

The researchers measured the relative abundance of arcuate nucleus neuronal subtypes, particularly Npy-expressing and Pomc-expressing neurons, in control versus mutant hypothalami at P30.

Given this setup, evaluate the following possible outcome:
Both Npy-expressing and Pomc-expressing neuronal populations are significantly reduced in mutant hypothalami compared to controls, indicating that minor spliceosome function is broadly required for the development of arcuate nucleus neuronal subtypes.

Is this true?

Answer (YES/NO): YES